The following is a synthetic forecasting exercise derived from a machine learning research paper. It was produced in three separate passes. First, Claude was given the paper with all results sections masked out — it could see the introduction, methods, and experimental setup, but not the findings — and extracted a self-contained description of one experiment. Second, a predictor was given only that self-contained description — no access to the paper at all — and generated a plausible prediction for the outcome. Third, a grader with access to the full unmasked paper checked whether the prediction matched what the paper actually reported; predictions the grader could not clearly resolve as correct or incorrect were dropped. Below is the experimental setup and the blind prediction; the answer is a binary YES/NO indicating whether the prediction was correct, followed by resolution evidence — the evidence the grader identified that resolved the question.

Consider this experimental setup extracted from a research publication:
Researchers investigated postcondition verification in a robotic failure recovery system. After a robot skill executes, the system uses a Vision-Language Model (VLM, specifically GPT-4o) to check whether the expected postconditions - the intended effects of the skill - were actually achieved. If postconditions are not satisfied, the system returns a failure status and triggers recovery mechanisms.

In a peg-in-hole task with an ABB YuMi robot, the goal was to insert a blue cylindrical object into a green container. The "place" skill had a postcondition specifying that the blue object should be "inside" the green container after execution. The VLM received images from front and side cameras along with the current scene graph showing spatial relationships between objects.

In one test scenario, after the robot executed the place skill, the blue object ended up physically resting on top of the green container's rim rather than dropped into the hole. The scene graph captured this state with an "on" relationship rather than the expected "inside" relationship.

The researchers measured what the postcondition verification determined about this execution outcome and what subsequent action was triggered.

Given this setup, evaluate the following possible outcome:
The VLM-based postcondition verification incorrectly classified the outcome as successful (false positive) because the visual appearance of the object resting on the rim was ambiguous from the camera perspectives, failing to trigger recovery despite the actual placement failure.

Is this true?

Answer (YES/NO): NO